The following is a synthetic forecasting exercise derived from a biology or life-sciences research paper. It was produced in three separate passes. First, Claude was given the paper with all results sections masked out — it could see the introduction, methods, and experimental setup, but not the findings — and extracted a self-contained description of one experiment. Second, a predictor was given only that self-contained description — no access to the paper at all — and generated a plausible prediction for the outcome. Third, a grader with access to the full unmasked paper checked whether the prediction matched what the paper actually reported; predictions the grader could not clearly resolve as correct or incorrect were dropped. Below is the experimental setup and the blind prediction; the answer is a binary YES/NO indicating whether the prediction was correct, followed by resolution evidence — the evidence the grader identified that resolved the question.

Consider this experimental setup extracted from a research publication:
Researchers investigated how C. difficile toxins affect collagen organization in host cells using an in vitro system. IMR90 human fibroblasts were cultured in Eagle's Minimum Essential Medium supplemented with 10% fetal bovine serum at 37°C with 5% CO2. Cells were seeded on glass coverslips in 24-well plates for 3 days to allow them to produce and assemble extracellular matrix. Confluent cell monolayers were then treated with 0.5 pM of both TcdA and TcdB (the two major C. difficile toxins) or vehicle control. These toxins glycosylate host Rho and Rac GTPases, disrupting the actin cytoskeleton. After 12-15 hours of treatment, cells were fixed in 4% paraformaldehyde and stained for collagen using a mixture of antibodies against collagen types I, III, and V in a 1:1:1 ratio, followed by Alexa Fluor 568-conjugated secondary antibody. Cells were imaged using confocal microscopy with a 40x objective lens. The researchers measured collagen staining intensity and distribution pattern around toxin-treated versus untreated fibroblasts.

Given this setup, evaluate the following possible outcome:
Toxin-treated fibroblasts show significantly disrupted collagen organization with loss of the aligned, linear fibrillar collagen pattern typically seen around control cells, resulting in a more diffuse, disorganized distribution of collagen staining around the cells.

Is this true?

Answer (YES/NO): NO